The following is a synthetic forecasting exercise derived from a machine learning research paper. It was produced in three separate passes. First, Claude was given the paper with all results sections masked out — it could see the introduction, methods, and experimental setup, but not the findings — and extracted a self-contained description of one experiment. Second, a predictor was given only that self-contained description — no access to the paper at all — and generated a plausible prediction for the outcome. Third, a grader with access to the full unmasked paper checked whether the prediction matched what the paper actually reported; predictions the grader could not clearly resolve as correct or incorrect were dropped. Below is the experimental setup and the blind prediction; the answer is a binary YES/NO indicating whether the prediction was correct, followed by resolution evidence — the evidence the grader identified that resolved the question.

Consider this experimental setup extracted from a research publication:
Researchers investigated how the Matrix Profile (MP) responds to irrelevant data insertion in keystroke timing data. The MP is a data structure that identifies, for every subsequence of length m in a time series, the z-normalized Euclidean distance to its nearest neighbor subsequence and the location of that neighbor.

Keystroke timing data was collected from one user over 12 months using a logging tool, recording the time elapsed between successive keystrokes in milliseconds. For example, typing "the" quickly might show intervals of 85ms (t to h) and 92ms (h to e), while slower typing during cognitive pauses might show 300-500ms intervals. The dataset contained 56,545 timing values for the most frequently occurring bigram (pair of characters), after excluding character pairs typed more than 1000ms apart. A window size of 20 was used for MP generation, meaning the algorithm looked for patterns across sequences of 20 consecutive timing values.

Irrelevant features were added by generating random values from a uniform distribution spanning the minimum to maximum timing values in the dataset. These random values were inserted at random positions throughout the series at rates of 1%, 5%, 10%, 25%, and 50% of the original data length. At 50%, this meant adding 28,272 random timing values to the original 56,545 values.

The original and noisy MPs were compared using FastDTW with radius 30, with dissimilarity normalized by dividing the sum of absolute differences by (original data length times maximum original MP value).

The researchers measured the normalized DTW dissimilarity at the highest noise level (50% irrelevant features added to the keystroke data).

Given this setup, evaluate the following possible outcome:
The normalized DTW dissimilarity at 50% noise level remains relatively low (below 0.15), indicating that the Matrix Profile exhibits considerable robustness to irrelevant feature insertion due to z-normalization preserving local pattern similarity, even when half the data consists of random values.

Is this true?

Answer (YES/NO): YES